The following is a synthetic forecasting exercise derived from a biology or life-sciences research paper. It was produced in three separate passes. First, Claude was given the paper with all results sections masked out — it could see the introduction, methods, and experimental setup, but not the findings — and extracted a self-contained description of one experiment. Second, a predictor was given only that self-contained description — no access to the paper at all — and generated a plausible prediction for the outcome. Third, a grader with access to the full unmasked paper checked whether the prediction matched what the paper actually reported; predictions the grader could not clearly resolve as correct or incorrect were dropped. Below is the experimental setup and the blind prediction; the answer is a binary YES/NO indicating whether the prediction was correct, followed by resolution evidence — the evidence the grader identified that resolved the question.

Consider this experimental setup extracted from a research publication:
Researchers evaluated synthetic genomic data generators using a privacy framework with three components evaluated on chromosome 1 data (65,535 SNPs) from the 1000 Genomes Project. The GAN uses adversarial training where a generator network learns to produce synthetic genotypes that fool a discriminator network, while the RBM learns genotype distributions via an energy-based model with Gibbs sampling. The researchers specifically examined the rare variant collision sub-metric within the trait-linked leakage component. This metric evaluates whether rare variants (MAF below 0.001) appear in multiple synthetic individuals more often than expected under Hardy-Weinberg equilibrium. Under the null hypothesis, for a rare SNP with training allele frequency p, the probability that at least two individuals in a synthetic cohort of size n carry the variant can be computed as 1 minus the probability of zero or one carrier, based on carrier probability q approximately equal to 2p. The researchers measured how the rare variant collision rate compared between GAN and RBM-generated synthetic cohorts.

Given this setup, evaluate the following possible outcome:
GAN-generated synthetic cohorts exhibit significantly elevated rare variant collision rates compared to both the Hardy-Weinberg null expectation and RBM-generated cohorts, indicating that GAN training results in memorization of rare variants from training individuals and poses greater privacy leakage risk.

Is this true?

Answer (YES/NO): NO